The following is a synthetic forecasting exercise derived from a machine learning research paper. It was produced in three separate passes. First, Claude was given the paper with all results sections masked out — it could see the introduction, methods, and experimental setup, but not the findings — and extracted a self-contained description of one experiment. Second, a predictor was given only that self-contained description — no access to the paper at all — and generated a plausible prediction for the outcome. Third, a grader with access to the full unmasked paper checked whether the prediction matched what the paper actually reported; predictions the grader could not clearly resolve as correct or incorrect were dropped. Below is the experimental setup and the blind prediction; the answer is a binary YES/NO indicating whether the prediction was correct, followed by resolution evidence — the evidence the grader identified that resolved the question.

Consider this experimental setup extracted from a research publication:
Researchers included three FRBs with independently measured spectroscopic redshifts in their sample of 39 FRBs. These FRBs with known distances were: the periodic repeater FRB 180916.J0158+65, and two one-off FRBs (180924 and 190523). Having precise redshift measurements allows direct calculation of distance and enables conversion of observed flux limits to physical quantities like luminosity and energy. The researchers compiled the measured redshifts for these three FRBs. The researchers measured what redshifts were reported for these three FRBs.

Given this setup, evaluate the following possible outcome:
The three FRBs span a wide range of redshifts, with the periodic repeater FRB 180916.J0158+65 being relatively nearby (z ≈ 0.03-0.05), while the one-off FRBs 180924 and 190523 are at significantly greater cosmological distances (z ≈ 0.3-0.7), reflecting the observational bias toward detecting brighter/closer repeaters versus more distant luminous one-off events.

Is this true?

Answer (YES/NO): YES